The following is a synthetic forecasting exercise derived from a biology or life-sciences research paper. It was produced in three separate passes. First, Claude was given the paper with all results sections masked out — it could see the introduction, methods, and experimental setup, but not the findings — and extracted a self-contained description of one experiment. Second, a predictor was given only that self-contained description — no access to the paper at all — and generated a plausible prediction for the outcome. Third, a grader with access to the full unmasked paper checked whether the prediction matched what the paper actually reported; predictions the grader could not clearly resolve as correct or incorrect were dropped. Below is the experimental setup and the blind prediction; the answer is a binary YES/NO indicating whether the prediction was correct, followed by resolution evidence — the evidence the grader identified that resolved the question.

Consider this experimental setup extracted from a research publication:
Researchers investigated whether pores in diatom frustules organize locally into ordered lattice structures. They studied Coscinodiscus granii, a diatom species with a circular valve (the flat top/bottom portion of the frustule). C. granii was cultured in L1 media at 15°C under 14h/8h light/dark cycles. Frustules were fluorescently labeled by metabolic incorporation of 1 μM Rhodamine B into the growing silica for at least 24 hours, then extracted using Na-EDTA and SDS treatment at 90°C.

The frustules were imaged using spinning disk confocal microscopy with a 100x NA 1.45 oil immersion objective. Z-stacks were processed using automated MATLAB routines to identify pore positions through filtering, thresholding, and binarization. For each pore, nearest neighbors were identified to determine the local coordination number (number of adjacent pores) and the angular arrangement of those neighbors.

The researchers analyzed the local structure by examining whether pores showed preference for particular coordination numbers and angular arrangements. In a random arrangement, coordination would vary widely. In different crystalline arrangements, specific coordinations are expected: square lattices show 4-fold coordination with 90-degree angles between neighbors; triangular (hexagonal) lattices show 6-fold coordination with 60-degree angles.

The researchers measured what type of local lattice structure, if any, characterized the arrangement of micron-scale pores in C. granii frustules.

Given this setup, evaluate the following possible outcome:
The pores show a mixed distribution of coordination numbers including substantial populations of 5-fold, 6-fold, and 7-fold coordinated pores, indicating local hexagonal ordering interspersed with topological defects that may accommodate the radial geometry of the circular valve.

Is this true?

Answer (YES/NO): NO